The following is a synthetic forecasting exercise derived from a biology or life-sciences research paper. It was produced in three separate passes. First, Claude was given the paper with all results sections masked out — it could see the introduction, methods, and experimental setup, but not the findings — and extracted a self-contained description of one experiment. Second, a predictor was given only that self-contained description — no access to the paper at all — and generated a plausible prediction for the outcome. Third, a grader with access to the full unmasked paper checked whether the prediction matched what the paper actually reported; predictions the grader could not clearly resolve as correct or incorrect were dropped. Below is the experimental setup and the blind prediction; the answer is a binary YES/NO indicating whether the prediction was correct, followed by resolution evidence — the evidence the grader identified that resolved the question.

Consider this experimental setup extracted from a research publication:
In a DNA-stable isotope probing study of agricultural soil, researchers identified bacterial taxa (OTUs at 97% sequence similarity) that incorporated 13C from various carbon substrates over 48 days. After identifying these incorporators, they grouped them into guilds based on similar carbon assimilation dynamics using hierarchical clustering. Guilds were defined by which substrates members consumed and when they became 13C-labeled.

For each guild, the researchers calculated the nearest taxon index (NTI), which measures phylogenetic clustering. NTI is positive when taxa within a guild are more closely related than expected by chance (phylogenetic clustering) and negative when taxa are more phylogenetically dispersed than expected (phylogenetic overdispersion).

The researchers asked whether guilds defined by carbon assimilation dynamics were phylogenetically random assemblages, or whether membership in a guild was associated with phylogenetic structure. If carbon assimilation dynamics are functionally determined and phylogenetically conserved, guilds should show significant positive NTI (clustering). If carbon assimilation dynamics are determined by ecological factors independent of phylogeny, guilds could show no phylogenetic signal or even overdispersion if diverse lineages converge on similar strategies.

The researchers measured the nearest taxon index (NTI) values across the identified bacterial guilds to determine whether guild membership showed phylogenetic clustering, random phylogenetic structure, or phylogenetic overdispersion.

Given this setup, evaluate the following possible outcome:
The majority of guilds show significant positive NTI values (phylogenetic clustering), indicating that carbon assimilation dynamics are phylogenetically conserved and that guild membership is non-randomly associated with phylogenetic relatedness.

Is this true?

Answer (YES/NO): NO